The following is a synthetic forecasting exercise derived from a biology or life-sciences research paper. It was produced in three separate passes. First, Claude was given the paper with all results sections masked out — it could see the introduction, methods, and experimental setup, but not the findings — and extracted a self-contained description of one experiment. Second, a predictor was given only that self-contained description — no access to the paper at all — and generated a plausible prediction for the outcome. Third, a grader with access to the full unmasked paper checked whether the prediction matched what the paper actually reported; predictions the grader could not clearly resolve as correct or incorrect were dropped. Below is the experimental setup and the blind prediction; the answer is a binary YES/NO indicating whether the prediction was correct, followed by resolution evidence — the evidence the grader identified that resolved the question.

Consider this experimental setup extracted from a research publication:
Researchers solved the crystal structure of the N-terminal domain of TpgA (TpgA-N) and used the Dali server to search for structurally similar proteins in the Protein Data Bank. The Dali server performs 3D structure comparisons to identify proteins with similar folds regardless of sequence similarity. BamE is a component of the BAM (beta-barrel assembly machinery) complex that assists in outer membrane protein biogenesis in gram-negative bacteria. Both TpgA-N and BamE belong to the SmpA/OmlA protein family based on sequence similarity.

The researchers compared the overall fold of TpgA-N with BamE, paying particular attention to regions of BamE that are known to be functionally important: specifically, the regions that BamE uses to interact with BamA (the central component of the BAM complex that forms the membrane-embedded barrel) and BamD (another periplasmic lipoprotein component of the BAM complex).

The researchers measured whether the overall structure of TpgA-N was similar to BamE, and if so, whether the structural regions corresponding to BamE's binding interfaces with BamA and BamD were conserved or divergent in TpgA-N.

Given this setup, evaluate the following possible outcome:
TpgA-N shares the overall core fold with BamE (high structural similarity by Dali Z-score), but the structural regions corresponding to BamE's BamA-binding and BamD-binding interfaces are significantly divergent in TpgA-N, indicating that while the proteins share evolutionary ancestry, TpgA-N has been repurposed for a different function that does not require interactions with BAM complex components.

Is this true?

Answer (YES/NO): YES